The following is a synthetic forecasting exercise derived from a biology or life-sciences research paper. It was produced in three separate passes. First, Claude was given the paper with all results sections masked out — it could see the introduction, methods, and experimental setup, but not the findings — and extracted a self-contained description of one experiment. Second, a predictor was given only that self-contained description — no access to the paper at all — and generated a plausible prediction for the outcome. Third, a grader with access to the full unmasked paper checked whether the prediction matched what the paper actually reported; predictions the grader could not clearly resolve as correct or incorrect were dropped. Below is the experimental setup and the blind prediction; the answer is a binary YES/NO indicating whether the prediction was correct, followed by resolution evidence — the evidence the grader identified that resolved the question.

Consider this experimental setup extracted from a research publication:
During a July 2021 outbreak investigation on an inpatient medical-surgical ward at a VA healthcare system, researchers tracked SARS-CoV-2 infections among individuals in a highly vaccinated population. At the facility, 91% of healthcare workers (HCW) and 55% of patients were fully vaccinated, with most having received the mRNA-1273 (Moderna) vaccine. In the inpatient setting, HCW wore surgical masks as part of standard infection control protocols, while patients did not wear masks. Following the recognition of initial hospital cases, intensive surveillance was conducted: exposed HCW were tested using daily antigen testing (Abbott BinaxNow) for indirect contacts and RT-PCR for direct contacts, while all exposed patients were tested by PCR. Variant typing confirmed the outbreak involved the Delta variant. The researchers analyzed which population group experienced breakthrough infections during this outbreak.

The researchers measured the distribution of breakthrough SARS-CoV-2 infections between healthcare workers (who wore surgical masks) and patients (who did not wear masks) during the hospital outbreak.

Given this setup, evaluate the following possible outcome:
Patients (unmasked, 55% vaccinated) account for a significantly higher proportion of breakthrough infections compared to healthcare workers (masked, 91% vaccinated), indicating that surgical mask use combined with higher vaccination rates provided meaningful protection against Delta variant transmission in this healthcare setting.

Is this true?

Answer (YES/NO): YES